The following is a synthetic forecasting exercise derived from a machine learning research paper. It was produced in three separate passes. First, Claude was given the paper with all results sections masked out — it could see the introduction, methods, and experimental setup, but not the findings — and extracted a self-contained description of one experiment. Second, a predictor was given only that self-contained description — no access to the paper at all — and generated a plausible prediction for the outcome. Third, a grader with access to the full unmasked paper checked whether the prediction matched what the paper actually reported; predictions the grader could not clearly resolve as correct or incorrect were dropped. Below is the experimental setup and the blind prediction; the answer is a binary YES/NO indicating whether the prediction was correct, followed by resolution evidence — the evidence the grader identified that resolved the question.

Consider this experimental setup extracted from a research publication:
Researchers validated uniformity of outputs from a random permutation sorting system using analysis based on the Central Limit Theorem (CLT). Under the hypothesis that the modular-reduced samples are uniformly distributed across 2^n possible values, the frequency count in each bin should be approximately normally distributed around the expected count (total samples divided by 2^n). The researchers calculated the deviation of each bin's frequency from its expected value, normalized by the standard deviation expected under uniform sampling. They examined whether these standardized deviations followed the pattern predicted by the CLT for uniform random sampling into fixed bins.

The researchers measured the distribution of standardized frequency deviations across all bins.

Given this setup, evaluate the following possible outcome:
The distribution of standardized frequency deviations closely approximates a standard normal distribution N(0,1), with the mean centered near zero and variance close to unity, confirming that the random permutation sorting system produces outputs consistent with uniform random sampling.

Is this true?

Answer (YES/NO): YES